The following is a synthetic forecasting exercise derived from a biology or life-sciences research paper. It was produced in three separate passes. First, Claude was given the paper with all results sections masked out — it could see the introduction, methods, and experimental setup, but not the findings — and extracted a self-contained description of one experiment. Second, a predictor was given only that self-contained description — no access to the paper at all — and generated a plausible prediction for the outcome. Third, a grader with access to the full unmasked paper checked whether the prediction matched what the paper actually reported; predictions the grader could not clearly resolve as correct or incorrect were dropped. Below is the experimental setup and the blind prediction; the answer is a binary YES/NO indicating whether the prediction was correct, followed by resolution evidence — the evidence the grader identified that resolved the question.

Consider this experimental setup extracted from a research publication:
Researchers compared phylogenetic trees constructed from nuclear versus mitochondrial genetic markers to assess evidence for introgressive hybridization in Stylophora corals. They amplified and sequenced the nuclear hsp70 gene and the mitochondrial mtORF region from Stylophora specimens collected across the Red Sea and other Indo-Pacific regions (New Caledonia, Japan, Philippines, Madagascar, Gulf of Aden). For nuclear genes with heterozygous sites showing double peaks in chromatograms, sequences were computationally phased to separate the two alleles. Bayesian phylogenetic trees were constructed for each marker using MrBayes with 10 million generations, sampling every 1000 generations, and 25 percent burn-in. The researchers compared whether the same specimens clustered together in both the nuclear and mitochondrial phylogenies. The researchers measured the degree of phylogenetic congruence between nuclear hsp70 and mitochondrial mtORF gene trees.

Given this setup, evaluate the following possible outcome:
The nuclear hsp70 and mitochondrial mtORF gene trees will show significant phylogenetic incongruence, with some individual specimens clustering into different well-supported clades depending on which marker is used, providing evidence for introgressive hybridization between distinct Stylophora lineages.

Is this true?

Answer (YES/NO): YES